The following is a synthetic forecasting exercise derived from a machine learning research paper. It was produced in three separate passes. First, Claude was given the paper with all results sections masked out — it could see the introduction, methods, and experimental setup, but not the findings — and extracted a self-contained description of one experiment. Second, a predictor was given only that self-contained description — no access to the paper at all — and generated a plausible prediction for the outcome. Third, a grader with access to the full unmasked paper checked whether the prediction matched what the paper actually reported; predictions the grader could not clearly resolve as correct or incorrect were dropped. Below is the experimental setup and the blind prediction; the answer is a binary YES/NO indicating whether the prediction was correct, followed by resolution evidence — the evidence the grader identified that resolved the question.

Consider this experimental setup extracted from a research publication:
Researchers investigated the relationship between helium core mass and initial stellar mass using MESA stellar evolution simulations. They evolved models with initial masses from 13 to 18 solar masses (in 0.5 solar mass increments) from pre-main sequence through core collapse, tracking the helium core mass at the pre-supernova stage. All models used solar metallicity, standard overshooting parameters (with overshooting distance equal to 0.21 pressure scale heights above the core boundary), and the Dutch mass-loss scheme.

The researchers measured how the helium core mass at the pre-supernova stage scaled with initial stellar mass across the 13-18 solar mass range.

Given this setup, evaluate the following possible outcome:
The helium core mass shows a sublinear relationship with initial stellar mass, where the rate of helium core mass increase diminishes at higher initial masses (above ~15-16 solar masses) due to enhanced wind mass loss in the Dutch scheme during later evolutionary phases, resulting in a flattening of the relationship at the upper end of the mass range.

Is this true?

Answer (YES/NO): NO